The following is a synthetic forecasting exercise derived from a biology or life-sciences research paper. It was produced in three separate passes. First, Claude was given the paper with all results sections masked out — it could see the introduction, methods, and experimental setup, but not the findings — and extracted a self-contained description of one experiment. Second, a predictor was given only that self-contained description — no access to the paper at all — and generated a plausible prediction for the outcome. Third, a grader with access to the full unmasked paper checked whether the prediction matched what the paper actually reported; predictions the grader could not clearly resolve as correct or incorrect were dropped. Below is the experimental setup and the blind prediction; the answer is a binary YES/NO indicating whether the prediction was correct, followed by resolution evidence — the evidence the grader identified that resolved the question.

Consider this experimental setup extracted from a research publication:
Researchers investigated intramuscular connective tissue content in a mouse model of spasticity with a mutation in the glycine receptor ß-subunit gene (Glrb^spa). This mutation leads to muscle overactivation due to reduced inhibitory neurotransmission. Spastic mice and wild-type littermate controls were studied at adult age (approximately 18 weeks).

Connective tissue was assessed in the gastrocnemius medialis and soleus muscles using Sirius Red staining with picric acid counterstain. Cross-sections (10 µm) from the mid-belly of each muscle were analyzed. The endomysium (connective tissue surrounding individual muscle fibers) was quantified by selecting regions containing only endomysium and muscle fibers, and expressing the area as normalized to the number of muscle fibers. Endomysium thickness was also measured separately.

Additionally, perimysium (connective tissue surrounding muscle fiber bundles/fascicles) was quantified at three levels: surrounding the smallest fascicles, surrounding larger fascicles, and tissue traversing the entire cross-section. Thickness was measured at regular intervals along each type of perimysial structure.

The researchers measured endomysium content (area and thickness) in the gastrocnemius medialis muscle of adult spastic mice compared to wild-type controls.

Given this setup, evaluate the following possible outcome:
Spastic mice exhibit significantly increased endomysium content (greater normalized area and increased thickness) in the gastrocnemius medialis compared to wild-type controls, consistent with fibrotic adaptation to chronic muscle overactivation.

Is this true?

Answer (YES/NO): NO